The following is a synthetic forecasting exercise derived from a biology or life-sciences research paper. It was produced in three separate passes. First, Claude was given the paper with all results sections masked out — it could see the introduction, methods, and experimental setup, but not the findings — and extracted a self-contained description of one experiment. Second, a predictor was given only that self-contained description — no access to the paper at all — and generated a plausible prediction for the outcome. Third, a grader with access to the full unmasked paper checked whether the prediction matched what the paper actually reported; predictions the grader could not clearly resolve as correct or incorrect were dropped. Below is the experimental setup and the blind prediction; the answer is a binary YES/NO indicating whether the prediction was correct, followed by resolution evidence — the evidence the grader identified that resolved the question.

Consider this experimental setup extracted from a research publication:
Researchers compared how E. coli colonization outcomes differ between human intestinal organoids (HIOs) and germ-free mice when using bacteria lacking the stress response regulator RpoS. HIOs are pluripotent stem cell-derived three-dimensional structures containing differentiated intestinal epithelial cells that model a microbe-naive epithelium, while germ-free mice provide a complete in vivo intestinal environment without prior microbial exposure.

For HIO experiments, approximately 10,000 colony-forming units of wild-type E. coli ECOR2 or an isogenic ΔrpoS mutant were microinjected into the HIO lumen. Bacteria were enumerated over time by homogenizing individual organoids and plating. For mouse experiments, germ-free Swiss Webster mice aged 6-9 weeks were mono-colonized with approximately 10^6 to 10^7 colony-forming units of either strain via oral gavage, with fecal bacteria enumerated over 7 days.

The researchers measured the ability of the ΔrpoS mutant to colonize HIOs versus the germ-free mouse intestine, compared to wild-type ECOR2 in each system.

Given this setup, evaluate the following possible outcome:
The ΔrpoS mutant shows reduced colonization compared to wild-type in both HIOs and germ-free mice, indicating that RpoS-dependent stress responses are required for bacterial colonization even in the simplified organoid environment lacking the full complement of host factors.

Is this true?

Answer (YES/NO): NO